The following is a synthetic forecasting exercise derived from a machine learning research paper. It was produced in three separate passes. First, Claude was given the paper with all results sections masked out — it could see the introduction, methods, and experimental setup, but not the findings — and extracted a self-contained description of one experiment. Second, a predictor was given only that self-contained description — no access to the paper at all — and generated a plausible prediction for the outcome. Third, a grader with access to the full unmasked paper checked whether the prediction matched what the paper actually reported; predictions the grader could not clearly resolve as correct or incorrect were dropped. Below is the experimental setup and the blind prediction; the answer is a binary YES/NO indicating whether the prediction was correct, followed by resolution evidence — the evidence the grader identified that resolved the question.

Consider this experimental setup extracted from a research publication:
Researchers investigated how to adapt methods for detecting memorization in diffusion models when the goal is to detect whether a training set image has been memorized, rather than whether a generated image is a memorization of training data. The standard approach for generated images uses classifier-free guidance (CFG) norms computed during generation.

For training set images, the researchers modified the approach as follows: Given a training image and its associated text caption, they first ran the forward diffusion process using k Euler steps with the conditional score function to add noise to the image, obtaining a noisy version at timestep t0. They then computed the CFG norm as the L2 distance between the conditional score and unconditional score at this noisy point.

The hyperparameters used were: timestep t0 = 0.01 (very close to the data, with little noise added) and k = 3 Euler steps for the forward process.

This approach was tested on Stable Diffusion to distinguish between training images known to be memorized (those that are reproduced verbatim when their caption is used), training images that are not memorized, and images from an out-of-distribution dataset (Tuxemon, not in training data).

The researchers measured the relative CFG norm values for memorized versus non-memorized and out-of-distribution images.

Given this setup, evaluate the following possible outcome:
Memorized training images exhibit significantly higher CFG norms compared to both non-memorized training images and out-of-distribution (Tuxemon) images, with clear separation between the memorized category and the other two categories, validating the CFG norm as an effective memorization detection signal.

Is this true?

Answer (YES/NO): YES